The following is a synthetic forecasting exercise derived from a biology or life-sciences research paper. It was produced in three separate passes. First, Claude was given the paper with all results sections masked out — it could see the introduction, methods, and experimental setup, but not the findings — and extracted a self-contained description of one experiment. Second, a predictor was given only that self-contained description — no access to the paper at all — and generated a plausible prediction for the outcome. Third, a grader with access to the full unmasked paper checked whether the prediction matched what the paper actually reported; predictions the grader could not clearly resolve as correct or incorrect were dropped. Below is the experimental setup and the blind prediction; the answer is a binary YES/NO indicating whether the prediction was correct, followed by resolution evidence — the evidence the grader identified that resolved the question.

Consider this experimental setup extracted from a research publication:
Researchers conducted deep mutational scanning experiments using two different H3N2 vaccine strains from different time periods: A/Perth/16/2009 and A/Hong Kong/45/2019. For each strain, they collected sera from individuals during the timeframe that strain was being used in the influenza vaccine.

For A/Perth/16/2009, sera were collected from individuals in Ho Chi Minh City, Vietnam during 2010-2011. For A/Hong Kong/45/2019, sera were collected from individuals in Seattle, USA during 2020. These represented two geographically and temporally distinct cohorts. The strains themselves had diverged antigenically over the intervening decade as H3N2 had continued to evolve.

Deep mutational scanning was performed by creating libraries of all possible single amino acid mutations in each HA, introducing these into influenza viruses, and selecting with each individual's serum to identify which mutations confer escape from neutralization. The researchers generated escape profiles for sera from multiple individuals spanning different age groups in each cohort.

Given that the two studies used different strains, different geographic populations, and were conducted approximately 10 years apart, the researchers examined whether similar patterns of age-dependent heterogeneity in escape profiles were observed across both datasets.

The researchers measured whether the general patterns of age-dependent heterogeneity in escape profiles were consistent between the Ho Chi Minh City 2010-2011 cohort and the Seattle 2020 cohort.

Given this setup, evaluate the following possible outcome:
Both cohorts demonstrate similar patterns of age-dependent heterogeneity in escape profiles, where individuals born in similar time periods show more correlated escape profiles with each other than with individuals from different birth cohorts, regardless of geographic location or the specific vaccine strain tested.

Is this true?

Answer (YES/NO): YES